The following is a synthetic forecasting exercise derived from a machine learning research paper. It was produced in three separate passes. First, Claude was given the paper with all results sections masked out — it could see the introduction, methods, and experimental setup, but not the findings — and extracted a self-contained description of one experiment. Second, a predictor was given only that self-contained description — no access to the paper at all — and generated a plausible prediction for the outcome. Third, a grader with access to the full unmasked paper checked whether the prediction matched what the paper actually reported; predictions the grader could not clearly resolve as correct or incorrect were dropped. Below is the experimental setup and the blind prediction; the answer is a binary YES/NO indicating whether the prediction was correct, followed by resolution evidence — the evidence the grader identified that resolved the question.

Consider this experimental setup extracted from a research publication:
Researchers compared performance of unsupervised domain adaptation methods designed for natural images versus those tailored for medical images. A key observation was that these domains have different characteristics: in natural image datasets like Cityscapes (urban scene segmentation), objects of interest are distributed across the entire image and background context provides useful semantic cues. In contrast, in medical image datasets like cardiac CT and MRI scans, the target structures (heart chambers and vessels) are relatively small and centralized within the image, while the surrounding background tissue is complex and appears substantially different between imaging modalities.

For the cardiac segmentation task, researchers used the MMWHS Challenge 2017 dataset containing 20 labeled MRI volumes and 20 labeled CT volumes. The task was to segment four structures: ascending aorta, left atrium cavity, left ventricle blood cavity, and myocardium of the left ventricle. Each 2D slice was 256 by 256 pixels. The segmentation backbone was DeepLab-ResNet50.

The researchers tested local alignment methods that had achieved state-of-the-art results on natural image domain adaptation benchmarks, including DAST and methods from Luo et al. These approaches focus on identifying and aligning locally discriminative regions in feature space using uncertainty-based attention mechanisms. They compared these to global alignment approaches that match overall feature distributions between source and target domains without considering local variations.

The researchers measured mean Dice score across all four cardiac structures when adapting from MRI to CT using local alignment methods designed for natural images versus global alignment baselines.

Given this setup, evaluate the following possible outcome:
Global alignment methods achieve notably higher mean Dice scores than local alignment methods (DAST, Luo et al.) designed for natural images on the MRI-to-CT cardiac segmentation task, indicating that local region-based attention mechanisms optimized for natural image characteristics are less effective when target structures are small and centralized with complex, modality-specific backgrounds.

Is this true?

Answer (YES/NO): NO